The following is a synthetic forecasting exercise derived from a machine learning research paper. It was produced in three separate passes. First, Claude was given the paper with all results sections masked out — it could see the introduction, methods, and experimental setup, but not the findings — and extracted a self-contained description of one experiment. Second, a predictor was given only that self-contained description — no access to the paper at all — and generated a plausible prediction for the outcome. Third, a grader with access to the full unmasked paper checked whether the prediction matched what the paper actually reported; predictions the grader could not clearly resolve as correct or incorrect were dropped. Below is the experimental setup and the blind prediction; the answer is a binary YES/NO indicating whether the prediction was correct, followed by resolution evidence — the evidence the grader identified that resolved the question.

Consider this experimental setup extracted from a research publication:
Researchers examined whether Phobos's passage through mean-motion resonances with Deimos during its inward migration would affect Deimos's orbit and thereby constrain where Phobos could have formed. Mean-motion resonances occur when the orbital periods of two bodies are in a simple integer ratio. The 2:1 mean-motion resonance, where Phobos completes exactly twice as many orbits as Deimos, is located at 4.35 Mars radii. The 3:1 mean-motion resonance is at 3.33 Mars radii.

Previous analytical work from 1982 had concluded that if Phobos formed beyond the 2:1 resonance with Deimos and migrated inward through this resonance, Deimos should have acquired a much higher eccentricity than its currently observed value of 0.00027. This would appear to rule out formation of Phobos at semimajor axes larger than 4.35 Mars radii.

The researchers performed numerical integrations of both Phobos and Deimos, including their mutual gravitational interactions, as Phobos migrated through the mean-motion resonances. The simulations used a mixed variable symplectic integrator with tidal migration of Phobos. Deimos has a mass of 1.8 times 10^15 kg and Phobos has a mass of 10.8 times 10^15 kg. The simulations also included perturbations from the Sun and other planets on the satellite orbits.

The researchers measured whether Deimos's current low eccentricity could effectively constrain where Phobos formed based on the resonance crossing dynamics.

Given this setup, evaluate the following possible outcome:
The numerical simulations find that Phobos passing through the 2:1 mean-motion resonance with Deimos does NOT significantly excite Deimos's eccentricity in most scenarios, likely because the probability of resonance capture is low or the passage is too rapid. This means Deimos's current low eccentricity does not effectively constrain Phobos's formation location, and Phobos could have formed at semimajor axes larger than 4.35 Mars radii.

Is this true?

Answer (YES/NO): NO